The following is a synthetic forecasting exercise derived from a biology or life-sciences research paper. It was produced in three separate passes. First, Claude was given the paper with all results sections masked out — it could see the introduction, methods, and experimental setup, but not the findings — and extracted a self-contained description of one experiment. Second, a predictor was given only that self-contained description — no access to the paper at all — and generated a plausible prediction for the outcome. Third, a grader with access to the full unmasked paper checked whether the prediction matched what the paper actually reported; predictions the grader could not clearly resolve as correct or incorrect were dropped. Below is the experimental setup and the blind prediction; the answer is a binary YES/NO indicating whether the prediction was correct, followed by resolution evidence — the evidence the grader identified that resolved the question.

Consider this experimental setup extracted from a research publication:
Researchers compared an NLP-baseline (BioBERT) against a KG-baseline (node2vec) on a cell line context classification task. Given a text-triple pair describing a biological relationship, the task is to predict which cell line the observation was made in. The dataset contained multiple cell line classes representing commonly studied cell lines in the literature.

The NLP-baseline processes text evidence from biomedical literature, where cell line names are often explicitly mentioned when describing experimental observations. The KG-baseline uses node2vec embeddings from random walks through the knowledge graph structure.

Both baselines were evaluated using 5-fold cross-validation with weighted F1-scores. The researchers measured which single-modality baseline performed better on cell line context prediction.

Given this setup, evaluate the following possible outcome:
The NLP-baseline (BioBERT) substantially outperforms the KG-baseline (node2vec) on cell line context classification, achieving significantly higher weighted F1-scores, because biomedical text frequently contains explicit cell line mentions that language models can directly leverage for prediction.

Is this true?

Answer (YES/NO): YES